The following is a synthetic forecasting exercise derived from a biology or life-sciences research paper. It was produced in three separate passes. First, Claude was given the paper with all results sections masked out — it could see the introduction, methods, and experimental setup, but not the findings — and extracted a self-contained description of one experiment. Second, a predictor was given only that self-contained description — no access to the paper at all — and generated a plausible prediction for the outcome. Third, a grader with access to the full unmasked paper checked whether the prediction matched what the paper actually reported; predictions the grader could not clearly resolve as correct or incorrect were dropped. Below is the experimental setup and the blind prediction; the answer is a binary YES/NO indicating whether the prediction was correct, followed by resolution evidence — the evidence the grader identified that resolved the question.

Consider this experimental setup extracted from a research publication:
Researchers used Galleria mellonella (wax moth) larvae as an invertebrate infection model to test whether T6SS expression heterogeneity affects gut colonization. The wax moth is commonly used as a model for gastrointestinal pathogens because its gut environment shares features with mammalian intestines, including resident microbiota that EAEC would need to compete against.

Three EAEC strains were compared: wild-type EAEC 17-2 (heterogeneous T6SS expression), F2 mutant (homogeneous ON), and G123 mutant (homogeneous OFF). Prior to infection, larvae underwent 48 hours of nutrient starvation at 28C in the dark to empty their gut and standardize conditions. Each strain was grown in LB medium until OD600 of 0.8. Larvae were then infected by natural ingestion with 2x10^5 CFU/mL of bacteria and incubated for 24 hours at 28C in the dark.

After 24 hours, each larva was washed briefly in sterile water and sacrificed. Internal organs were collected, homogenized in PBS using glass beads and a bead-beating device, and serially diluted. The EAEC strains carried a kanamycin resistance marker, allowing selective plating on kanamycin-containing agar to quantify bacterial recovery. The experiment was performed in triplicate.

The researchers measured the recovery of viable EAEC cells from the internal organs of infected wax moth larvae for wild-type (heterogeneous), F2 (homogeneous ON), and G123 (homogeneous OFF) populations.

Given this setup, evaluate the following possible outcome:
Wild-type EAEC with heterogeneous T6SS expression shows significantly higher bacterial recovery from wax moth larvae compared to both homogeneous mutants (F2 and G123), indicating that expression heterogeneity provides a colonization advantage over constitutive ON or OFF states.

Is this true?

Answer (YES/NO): NO